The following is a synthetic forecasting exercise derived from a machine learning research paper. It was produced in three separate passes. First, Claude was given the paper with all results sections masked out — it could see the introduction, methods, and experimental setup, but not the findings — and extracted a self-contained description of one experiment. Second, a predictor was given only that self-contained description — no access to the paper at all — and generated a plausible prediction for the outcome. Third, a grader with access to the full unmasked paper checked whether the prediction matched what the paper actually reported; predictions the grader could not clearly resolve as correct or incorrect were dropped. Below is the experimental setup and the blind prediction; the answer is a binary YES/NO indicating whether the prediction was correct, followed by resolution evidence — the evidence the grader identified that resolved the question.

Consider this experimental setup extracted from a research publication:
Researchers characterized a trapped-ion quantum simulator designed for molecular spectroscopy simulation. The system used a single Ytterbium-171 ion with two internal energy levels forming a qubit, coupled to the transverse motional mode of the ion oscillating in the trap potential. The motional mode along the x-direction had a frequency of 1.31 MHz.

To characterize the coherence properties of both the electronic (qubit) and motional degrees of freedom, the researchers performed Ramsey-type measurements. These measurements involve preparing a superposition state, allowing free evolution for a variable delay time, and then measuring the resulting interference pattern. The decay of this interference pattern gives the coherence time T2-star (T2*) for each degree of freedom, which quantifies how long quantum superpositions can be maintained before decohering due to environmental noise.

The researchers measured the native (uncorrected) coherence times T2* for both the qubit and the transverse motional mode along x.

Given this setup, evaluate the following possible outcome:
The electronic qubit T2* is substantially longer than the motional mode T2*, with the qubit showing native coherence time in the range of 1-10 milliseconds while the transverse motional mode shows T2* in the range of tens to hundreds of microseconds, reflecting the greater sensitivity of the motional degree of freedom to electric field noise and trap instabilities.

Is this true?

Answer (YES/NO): NO